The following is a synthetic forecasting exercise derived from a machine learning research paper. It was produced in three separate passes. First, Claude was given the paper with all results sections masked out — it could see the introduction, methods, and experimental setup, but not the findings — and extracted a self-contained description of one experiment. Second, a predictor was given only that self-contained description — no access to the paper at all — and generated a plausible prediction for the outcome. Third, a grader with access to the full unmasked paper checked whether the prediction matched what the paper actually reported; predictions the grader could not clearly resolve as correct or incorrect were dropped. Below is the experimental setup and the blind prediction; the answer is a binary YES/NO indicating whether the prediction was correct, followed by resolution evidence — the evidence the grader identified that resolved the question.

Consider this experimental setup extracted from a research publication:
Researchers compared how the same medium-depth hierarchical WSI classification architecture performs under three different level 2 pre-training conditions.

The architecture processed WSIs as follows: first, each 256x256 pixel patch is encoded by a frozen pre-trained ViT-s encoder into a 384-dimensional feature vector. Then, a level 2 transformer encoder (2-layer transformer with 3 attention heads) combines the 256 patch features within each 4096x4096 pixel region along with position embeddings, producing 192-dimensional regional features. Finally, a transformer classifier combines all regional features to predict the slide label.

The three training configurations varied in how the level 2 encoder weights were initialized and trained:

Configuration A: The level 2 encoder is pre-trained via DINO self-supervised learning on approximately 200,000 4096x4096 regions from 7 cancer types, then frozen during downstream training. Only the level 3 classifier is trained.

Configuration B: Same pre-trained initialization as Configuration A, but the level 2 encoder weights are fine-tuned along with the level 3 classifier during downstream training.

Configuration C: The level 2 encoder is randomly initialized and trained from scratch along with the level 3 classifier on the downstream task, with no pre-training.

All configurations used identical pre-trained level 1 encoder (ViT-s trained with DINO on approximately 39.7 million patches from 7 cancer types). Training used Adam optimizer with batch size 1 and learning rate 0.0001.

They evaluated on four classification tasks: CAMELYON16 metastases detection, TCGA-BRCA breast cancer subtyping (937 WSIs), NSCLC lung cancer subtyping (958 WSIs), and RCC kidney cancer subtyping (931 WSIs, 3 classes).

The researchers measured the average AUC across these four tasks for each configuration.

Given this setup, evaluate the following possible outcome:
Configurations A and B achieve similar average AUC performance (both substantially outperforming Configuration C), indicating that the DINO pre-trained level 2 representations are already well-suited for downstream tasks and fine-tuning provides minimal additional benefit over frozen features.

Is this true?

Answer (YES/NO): NO